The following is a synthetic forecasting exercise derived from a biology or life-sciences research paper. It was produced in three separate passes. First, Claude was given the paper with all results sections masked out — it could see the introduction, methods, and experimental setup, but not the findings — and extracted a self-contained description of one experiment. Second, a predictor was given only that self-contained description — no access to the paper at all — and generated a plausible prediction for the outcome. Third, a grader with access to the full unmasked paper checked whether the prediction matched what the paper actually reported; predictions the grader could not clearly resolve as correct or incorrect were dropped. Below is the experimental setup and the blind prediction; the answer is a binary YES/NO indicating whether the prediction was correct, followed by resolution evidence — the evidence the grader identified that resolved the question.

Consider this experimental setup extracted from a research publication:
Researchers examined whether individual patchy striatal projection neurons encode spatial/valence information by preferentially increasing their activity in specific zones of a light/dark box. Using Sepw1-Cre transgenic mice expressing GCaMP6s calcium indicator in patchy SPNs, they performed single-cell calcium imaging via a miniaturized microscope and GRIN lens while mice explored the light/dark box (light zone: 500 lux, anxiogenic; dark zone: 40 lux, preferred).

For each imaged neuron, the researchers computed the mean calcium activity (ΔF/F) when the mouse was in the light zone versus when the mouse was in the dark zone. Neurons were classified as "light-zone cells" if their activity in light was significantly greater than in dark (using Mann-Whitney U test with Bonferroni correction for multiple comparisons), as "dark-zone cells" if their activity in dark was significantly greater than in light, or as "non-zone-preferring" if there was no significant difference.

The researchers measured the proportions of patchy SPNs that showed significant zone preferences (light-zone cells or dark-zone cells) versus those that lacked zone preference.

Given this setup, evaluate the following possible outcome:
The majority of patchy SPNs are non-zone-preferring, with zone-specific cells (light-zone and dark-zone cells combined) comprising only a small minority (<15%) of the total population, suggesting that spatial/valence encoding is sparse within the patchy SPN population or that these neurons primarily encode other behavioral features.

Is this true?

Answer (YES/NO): NO